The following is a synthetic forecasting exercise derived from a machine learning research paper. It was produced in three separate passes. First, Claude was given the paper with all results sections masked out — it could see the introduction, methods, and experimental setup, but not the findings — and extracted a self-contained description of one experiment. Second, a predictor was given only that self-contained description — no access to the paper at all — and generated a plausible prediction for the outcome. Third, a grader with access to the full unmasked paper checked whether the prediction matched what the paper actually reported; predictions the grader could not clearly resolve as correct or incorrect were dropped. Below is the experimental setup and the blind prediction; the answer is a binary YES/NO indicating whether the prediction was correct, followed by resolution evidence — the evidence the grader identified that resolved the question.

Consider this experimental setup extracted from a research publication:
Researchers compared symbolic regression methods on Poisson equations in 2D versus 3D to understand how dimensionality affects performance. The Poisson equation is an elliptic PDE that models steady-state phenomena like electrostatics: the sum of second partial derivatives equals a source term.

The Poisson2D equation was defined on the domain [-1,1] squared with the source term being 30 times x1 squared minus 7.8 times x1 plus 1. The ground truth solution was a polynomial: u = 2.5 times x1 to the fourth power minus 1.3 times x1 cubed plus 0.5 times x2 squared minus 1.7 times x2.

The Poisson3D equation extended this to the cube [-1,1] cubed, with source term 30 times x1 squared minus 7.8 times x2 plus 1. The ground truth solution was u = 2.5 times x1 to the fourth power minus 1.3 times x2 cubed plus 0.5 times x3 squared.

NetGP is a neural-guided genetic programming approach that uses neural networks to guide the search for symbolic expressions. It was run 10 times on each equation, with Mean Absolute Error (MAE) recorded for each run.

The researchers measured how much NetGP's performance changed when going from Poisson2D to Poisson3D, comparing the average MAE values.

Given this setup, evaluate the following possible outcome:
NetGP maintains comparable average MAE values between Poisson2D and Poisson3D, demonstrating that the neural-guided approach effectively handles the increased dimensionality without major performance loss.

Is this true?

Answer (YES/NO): NO